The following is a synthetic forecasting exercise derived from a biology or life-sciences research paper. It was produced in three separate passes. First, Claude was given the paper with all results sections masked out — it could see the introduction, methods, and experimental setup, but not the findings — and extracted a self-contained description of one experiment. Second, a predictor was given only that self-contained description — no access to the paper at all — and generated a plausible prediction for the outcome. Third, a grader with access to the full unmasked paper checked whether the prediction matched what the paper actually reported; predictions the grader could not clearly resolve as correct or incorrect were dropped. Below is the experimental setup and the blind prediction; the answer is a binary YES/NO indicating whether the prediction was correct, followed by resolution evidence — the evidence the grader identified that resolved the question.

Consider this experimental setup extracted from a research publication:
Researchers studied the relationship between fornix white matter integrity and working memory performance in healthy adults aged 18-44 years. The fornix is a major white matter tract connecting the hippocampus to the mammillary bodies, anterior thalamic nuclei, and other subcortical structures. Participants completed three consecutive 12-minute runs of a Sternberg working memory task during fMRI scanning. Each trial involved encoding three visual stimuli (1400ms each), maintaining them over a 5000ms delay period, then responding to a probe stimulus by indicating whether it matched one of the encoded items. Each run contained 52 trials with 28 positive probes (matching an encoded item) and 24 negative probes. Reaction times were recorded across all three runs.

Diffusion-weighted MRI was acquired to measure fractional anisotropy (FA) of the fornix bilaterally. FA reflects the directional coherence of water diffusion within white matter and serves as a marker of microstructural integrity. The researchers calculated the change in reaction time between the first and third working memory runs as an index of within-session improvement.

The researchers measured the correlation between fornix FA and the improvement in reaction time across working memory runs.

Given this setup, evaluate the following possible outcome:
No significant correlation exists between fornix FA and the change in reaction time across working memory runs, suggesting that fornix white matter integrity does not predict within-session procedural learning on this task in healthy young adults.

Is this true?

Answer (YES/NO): YES